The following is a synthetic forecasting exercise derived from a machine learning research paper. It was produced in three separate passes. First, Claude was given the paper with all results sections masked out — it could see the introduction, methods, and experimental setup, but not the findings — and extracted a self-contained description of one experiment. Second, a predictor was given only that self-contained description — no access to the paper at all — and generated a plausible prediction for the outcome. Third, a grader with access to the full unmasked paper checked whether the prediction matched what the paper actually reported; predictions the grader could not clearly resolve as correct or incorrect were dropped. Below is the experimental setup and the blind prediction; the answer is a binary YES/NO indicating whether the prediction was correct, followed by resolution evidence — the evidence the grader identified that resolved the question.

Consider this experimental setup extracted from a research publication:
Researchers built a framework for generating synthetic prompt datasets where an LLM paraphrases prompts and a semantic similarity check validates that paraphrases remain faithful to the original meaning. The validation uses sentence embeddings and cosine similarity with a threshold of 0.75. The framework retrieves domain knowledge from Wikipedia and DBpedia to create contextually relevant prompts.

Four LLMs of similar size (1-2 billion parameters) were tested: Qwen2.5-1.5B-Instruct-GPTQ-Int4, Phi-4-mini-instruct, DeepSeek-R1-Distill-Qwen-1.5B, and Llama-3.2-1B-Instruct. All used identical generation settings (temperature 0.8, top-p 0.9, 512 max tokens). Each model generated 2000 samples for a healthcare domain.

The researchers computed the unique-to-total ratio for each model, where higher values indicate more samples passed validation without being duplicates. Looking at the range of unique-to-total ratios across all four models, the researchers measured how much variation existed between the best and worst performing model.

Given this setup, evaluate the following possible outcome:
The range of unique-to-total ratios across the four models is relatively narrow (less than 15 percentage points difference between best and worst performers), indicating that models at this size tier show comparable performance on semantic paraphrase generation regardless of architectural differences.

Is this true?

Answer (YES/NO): NO